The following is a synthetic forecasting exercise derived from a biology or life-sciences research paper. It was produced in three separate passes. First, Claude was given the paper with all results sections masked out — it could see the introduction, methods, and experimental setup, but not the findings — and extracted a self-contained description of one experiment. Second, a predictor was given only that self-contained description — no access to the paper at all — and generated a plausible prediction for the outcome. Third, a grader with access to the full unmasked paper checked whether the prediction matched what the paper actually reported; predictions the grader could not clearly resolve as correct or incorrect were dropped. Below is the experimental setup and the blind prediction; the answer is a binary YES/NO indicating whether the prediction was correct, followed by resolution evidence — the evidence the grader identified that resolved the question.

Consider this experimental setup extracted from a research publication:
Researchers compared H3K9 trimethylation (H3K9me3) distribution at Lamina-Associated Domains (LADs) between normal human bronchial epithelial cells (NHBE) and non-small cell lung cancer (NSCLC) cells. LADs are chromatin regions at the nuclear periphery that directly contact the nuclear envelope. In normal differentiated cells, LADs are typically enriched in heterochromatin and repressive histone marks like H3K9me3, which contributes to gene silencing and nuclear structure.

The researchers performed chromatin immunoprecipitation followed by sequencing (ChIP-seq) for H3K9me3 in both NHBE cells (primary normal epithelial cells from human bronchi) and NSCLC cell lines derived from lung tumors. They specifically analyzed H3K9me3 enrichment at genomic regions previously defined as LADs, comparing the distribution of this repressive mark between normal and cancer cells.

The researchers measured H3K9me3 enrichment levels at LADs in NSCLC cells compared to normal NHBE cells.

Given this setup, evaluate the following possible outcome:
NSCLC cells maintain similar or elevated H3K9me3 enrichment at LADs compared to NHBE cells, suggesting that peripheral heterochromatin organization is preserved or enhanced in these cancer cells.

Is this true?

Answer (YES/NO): NO